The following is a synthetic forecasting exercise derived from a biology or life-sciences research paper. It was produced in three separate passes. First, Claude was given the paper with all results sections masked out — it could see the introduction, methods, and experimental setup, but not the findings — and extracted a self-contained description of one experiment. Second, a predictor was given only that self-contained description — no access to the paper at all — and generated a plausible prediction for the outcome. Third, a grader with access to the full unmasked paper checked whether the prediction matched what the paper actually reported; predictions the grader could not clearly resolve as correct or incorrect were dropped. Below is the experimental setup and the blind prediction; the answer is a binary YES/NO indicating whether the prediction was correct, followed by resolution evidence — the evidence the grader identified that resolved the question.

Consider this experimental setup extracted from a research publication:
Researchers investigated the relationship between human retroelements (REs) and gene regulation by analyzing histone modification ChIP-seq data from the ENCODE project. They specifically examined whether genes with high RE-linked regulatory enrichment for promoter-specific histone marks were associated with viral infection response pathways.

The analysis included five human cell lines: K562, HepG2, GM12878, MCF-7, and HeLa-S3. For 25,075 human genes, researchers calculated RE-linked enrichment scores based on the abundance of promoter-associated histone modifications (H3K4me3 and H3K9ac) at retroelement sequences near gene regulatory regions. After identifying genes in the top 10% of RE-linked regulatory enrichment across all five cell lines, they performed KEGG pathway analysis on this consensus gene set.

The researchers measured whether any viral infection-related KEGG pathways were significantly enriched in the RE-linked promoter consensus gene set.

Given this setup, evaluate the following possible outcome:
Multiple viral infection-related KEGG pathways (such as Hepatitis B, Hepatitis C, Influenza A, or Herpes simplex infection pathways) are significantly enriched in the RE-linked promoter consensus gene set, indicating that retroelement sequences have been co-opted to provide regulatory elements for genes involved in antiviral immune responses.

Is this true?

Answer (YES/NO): NO